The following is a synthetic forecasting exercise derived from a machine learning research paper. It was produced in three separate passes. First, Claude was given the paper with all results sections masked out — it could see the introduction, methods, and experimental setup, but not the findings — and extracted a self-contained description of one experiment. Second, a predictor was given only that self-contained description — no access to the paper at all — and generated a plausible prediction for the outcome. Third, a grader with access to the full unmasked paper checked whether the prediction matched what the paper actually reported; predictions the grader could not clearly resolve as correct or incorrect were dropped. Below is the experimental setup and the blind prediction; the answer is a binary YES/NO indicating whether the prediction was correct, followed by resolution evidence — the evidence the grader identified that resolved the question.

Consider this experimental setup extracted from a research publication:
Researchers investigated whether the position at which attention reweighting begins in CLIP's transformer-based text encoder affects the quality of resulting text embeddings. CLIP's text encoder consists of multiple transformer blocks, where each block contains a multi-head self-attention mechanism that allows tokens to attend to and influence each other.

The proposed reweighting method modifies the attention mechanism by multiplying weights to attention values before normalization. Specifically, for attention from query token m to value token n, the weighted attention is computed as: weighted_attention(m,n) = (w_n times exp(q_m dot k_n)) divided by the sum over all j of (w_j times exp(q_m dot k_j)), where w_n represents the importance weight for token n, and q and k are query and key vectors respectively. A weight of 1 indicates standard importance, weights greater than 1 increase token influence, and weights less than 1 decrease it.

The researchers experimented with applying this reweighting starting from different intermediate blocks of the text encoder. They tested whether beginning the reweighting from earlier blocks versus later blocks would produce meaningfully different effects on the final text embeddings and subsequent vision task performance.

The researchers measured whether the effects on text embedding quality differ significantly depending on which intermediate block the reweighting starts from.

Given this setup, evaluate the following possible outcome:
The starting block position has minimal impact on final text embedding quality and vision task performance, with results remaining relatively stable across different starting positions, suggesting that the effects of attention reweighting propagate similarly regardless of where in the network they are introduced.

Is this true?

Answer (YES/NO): YES